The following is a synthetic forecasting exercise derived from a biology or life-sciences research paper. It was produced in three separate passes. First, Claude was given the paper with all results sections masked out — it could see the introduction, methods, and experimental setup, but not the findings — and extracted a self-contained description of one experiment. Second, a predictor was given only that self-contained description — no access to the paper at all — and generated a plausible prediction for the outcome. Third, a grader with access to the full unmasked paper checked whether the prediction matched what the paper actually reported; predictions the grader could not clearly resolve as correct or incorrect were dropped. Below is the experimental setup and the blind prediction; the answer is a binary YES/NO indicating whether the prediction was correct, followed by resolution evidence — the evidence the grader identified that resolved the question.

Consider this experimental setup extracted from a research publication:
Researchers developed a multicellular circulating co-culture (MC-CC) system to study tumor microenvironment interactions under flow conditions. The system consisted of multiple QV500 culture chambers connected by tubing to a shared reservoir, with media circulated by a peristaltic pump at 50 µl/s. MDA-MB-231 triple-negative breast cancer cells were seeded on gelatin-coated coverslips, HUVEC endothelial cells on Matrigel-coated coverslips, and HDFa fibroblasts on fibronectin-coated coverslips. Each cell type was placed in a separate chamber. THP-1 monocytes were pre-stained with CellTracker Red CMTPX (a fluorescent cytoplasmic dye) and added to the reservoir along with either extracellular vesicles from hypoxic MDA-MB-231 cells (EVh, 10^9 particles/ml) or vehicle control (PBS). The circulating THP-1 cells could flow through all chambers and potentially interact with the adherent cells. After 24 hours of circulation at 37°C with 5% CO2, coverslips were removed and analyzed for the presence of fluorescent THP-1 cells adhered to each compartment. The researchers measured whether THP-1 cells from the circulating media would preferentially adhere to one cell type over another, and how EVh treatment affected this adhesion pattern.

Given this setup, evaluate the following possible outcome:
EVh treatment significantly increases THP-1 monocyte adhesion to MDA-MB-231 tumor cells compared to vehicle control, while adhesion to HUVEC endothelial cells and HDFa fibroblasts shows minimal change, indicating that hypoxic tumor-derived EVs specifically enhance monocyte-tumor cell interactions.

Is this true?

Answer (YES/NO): NO